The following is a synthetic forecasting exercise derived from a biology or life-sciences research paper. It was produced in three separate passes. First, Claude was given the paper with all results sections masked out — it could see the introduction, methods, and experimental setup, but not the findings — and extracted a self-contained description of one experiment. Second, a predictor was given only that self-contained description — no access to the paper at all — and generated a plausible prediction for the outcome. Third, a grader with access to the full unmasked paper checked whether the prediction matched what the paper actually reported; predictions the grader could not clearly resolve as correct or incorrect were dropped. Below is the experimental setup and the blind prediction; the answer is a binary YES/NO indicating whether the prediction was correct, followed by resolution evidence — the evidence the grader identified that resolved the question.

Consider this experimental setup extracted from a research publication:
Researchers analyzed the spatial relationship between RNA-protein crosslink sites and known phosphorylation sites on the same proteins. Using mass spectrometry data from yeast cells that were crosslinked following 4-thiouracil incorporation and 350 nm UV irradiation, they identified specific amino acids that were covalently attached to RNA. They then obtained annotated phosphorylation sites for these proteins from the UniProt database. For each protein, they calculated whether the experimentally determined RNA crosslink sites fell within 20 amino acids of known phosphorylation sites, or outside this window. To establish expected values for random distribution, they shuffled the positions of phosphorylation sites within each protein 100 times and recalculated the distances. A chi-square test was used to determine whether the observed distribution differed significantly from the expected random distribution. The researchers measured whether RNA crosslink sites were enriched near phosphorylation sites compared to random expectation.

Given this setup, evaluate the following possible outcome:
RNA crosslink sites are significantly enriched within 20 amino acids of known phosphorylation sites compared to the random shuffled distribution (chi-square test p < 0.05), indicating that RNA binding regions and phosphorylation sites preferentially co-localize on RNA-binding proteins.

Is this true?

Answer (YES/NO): YES